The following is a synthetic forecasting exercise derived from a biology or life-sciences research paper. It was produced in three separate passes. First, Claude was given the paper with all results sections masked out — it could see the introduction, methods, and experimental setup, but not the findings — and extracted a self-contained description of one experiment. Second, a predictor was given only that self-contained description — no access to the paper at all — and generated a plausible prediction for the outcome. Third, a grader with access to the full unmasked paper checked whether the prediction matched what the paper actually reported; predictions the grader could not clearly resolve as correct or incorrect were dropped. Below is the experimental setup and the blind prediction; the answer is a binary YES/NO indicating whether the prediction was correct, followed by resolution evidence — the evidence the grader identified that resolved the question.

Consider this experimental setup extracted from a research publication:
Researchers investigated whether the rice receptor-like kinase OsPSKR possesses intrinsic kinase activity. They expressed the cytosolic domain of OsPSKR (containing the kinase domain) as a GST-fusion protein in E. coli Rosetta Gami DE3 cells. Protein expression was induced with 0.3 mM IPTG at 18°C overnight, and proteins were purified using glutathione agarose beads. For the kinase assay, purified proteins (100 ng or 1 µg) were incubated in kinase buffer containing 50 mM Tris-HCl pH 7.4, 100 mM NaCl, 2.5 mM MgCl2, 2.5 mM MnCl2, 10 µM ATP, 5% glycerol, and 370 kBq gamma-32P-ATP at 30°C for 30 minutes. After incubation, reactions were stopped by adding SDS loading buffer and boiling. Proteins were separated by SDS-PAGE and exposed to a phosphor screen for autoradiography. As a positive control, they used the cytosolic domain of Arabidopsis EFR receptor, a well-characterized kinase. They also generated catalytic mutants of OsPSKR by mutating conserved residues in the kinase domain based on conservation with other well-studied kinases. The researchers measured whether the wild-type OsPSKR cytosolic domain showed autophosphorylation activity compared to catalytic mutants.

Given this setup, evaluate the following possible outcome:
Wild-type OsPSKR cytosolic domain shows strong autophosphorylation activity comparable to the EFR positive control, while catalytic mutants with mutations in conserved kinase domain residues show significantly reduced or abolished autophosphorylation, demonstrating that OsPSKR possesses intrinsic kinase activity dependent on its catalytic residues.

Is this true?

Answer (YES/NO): YES